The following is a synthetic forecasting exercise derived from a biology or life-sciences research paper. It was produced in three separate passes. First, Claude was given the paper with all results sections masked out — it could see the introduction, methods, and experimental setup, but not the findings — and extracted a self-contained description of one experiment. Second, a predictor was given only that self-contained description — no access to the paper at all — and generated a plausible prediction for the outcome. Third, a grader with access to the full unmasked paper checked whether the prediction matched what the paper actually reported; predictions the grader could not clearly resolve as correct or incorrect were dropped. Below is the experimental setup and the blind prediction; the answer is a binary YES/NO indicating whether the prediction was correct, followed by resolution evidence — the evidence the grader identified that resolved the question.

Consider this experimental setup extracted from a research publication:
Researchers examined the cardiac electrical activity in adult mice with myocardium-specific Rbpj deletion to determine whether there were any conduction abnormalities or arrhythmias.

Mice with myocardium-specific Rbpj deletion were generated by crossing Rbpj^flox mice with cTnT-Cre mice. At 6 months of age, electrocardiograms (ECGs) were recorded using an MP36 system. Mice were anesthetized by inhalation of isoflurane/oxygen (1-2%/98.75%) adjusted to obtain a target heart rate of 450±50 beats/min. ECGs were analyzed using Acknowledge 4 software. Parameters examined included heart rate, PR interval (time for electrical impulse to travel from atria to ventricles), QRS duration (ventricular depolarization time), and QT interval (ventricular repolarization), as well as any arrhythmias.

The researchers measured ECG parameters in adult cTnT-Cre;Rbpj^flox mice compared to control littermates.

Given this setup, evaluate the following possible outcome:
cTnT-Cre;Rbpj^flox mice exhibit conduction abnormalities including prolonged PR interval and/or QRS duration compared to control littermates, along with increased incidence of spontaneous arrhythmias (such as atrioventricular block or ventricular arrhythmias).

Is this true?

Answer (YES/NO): NO